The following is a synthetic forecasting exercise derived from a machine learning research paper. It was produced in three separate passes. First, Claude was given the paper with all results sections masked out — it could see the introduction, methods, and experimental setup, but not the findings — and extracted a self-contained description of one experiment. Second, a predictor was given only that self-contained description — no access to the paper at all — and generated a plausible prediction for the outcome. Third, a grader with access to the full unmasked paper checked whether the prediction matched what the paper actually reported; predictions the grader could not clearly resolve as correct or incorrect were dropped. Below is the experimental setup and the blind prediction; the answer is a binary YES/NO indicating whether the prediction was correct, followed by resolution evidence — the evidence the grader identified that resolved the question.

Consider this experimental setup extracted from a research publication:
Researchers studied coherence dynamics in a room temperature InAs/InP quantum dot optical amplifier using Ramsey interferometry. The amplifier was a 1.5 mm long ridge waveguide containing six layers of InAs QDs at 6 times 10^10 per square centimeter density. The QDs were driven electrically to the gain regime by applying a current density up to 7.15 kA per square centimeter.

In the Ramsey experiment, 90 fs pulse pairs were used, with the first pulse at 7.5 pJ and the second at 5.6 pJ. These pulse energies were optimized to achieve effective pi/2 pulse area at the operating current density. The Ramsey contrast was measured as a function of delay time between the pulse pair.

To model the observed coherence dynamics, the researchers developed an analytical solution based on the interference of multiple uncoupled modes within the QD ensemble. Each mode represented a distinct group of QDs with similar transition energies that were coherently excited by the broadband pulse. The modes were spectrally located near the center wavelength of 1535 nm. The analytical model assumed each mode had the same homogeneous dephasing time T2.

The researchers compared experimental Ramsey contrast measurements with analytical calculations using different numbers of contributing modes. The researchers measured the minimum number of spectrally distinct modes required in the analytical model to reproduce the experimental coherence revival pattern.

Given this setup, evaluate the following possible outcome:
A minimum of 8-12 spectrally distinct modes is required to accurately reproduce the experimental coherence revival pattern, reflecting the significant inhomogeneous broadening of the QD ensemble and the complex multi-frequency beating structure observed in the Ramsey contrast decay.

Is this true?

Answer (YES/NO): NO